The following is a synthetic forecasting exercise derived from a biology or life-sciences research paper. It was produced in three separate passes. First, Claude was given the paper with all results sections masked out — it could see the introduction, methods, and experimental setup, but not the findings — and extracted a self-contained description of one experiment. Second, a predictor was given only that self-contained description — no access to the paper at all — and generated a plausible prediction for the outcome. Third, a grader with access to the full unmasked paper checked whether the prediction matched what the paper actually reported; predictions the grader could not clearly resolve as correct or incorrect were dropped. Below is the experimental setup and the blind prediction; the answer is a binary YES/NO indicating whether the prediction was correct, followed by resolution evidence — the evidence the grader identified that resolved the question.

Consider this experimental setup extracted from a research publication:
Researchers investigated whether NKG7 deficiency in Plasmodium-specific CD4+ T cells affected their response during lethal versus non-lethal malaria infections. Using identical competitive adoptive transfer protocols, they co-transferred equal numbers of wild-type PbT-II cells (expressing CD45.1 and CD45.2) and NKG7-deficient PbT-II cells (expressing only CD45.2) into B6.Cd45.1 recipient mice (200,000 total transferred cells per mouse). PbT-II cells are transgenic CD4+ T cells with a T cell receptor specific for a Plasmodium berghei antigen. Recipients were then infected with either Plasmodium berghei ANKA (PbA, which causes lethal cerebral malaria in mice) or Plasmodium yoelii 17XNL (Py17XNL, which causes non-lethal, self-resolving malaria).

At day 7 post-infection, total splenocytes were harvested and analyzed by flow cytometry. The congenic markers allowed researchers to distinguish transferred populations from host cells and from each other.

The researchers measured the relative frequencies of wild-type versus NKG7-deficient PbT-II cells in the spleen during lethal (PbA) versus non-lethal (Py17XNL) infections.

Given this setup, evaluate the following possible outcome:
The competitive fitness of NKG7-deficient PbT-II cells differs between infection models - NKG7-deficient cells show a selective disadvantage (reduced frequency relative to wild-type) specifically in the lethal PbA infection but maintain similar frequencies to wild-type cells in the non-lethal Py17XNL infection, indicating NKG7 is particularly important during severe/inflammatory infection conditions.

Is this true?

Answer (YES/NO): NO